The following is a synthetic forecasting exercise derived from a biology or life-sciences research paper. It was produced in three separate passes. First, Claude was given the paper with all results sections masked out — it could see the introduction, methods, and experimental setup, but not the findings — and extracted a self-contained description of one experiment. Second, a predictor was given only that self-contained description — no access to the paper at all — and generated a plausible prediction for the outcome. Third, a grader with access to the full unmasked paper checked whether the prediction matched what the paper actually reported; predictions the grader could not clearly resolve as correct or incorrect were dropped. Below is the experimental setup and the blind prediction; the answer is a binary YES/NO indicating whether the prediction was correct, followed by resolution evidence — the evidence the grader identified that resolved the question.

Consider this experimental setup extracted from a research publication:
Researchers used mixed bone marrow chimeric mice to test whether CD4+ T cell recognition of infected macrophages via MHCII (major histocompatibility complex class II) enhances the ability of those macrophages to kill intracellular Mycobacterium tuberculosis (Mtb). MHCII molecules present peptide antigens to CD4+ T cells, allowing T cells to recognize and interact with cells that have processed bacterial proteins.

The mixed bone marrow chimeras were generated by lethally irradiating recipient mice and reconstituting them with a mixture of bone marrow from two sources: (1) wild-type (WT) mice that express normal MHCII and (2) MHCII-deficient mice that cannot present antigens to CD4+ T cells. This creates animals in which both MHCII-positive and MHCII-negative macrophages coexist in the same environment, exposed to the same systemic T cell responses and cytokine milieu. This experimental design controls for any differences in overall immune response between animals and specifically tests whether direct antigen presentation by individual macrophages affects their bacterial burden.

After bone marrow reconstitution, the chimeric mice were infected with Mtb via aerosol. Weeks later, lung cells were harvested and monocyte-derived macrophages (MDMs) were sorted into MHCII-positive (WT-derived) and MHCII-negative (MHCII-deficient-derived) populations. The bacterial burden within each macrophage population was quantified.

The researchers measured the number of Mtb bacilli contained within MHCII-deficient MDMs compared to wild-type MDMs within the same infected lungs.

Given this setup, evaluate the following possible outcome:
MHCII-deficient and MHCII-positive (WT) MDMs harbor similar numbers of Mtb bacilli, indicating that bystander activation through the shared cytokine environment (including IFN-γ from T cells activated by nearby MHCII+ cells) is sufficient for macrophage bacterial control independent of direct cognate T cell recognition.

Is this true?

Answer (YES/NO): NO